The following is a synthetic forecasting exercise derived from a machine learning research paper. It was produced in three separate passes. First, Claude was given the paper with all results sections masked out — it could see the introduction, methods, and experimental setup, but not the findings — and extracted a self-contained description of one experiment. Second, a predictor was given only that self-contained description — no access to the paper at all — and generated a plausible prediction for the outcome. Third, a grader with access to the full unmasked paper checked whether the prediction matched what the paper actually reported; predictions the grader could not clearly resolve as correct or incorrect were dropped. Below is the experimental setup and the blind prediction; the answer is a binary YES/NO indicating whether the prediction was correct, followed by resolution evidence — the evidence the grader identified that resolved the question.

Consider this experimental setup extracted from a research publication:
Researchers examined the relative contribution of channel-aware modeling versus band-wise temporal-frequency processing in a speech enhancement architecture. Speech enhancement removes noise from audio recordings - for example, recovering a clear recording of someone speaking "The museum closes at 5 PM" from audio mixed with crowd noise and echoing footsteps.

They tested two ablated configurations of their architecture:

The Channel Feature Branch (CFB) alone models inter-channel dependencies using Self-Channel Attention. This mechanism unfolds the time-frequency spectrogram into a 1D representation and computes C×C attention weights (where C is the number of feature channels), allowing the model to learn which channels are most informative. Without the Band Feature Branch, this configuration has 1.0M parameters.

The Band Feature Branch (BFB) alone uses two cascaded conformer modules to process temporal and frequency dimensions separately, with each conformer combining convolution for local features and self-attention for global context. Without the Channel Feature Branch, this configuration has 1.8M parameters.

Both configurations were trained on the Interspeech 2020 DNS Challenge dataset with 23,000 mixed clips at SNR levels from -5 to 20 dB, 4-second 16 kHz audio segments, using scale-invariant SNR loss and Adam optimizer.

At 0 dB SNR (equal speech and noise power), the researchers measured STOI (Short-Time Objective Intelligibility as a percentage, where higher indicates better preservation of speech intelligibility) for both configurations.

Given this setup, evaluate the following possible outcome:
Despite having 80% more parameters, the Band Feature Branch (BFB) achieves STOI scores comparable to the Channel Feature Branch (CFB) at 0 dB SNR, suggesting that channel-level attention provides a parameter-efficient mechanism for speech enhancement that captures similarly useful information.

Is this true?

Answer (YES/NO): NO